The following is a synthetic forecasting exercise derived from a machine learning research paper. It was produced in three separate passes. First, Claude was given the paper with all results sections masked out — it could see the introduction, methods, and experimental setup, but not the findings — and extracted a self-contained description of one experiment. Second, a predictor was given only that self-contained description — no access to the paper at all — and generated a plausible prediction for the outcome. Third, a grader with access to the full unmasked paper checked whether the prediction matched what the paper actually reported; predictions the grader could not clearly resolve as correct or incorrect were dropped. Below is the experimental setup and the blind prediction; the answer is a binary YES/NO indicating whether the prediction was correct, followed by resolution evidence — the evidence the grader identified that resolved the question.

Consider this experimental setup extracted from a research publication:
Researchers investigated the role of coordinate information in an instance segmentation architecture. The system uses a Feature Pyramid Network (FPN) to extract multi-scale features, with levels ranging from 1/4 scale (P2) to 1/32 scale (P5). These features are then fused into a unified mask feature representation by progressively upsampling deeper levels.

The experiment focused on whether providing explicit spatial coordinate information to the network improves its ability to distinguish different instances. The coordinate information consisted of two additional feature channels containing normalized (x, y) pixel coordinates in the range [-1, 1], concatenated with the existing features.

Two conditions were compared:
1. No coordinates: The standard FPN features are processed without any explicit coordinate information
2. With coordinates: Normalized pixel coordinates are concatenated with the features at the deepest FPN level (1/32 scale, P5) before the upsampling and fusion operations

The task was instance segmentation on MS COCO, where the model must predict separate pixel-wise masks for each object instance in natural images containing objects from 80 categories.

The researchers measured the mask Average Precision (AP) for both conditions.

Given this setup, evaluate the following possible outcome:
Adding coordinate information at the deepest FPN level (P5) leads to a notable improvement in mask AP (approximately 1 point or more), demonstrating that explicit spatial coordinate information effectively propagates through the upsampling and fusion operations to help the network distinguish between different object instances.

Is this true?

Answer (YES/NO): NO